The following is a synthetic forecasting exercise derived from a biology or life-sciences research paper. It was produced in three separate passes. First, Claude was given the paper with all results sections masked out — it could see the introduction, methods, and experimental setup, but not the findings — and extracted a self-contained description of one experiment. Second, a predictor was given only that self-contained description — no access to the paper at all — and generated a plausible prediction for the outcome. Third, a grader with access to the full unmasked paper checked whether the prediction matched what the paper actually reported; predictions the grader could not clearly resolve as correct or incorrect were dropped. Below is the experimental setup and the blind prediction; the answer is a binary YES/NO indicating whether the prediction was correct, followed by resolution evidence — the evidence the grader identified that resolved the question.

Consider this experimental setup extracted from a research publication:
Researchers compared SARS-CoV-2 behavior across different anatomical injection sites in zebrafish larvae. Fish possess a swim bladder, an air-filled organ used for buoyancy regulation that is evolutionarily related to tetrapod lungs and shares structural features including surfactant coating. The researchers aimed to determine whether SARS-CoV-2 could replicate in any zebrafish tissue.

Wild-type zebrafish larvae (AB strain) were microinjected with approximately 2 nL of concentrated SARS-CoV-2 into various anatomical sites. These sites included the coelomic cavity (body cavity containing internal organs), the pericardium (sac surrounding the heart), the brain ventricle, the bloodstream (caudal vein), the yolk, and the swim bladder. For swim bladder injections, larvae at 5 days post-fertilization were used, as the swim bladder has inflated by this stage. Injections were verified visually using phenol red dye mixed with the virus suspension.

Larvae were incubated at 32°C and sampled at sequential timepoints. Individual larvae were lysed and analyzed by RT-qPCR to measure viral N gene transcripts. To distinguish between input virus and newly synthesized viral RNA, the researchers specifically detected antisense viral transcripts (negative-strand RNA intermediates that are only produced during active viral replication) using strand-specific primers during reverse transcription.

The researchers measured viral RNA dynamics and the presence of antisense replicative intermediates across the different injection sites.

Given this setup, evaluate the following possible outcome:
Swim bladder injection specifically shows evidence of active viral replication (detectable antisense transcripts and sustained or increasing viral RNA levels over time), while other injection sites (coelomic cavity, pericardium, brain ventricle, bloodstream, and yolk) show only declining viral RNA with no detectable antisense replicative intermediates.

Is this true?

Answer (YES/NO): NO